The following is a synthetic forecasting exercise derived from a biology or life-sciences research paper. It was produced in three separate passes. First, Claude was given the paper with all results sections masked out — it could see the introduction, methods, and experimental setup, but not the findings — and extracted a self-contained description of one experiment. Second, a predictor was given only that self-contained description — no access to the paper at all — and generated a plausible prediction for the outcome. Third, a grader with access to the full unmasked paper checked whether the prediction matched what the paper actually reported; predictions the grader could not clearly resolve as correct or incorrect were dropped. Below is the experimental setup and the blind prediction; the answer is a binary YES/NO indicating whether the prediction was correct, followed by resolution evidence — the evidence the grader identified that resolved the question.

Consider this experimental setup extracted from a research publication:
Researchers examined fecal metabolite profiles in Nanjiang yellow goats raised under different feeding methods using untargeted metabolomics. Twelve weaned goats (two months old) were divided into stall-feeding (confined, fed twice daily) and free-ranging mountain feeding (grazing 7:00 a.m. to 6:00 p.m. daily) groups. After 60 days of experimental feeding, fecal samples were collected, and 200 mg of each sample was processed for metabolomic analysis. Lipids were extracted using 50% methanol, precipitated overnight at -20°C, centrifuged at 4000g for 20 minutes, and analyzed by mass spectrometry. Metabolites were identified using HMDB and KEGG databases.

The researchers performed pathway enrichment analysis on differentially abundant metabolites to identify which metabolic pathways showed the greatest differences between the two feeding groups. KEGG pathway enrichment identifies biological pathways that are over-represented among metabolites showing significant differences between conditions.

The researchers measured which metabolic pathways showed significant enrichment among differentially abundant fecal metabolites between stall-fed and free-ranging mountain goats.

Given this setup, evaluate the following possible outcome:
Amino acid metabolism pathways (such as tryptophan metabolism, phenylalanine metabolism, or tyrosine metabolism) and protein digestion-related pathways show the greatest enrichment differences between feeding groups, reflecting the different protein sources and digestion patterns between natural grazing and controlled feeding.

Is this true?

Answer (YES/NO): NO